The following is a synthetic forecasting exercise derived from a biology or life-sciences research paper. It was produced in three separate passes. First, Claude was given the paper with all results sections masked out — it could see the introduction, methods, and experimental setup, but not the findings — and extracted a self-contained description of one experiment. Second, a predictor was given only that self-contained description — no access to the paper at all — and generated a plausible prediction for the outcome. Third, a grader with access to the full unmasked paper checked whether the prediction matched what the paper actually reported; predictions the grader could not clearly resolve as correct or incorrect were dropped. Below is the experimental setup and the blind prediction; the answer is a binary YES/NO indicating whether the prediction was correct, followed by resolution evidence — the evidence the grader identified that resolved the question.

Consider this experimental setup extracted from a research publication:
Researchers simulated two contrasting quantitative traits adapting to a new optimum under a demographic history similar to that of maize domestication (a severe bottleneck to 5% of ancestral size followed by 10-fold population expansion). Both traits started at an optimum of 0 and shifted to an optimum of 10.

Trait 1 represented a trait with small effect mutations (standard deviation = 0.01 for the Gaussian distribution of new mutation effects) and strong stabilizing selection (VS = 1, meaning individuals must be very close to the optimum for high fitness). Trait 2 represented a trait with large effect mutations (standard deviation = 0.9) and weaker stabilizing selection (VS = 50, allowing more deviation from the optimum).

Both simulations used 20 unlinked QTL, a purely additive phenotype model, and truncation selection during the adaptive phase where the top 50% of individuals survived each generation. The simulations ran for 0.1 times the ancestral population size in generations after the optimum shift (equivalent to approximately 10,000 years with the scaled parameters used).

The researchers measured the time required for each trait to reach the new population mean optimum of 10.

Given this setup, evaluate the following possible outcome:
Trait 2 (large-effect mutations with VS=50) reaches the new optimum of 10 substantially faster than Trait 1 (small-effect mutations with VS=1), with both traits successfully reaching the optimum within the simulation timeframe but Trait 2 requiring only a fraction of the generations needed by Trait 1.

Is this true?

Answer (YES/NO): YES